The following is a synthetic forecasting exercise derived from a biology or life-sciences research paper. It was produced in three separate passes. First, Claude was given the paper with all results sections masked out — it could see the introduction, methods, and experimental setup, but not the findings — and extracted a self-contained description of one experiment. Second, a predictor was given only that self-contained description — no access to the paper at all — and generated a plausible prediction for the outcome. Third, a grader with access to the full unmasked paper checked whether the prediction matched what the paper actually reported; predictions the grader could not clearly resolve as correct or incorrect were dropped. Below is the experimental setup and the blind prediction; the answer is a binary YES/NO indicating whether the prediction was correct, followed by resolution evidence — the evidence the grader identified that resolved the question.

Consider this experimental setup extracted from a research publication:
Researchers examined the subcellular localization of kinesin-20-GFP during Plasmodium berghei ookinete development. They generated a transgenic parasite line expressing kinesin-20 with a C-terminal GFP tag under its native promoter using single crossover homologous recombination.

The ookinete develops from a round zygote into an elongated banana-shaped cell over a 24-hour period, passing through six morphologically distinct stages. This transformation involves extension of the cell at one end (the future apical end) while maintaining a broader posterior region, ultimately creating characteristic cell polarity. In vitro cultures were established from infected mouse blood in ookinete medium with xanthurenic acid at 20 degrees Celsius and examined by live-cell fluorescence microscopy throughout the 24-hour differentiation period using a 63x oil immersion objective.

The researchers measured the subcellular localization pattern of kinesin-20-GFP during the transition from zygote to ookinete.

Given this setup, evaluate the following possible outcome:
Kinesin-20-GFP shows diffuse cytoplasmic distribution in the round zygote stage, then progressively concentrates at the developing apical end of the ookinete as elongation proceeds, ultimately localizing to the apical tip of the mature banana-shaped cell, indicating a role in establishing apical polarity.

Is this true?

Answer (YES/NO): NO